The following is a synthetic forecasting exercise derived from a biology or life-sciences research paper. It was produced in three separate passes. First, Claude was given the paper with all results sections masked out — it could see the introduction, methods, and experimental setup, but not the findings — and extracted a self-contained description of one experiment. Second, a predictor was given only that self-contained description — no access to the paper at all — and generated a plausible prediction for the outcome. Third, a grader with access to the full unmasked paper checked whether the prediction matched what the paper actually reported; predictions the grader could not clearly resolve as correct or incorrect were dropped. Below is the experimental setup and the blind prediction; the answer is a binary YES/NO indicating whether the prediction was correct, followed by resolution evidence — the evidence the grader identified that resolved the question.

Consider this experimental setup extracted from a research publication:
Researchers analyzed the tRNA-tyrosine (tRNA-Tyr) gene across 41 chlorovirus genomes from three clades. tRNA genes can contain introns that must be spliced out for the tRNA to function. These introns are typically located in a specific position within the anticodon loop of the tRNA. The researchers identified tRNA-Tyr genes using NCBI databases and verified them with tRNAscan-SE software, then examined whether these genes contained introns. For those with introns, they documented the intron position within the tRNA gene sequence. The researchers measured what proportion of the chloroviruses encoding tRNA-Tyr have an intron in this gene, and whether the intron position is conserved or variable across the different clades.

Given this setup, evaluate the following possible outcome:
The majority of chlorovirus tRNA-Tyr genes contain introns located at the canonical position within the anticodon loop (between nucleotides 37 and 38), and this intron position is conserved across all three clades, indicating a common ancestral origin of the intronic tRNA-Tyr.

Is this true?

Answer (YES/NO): YES